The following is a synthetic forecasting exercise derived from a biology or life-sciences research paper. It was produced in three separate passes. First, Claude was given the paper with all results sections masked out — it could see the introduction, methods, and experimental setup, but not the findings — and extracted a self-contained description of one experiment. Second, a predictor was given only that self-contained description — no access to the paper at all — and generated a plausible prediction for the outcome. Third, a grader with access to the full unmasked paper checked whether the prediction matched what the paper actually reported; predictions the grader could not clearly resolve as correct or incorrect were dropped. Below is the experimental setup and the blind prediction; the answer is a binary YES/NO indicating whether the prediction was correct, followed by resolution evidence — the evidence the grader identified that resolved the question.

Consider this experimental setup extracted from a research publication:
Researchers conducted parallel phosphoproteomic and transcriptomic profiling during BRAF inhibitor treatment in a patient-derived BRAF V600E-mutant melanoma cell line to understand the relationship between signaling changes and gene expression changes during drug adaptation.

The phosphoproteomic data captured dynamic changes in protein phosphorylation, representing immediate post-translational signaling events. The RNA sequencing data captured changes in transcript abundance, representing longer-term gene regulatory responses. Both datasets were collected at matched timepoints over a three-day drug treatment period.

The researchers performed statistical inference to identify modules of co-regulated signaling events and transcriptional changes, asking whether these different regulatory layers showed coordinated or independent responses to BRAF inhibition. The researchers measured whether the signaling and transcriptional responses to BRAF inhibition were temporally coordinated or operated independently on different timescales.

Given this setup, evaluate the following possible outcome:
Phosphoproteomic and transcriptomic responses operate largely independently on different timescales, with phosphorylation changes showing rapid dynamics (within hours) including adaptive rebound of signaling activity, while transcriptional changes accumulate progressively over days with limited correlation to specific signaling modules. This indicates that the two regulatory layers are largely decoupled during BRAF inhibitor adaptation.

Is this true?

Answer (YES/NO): NO